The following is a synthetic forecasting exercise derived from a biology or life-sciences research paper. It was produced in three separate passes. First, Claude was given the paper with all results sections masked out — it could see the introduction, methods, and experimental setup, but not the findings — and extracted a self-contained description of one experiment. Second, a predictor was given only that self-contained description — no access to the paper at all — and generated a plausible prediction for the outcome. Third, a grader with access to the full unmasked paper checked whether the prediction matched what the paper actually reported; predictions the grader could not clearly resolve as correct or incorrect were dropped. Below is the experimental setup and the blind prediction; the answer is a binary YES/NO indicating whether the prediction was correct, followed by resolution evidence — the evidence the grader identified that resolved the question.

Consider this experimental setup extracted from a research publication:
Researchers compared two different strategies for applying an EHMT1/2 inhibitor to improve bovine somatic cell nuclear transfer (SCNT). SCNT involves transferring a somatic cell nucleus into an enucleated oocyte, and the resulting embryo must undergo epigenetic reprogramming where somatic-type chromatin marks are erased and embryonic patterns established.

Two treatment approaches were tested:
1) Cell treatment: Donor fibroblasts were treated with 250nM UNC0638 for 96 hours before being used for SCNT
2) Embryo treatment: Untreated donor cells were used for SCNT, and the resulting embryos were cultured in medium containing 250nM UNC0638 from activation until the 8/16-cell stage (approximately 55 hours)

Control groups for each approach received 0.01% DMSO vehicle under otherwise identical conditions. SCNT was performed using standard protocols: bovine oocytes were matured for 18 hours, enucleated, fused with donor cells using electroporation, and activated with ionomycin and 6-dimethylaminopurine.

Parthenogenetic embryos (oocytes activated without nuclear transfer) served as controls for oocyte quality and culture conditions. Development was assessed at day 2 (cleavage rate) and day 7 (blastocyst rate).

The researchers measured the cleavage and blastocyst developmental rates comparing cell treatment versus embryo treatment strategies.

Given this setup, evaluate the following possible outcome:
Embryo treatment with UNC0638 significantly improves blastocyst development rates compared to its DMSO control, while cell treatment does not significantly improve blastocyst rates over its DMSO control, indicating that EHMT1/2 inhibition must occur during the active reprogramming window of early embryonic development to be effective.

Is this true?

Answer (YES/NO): NO